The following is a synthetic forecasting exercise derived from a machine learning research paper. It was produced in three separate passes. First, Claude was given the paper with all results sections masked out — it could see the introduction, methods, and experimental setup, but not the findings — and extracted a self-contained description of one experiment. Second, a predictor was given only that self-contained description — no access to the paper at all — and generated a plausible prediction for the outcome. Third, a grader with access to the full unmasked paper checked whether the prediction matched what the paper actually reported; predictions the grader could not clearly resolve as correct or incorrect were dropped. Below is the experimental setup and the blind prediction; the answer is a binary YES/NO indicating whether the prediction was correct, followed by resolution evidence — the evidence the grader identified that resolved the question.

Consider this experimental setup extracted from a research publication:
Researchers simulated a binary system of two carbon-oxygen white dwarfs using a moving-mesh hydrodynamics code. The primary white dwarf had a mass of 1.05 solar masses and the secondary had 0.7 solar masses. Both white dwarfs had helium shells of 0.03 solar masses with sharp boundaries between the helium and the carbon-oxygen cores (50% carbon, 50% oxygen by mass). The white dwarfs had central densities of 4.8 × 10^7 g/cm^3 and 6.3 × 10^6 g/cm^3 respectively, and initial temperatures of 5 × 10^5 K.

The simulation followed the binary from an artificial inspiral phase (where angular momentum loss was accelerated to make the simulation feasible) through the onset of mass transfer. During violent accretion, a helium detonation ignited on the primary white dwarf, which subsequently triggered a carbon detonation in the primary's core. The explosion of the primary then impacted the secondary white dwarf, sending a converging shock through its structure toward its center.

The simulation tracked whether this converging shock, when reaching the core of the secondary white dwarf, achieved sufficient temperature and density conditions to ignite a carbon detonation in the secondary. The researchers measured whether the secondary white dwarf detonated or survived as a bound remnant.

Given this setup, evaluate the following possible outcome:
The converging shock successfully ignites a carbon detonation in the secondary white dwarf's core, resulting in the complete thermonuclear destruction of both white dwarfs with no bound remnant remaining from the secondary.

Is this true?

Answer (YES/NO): NO